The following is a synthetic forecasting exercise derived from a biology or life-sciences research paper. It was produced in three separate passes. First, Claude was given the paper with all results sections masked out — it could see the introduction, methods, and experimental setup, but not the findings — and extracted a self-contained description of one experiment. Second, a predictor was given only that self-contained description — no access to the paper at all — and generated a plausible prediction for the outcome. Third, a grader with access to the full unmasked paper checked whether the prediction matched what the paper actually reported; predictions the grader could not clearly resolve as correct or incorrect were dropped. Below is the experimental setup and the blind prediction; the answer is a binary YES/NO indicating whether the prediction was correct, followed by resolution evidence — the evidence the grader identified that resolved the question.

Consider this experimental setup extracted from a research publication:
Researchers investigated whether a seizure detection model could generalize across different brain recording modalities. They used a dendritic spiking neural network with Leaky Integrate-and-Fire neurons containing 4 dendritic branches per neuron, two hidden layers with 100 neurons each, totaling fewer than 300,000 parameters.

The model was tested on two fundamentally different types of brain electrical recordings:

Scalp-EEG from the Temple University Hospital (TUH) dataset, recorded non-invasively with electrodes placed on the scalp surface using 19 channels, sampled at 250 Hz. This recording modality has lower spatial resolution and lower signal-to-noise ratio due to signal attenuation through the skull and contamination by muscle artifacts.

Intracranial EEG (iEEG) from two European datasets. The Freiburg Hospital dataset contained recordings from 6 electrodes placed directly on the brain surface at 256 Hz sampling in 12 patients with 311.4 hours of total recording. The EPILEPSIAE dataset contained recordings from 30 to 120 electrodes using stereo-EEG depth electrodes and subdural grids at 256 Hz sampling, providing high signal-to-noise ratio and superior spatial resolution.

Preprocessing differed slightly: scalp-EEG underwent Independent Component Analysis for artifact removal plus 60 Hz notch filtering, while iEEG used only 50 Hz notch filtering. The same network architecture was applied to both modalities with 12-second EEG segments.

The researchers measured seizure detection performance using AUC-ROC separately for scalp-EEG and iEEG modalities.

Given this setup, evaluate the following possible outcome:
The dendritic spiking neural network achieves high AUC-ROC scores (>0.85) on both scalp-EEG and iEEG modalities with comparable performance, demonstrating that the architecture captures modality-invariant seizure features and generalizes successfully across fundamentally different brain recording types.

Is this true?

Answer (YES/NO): NO